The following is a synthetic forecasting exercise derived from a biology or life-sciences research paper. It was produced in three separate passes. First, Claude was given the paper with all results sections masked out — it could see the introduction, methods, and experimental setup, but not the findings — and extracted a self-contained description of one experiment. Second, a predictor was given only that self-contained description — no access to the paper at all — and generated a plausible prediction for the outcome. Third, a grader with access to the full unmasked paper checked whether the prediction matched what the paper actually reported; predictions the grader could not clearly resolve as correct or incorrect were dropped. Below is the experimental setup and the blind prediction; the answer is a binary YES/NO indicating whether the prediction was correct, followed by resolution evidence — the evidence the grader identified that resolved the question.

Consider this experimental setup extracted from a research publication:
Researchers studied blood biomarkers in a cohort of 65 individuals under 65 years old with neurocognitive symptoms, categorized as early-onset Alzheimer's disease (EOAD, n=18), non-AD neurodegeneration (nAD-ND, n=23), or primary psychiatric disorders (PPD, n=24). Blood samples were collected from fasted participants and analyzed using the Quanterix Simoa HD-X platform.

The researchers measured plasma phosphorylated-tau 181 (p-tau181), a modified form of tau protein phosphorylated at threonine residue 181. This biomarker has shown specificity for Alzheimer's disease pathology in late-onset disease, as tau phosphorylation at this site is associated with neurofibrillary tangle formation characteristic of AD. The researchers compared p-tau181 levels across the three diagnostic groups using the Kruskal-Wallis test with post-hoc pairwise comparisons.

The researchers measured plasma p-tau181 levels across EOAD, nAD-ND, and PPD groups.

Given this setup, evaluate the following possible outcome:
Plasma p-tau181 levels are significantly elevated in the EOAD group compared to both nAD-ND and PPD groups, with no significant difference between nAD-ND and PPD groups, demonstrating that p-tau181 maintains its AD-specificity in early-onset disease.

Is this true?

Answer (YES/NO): NO